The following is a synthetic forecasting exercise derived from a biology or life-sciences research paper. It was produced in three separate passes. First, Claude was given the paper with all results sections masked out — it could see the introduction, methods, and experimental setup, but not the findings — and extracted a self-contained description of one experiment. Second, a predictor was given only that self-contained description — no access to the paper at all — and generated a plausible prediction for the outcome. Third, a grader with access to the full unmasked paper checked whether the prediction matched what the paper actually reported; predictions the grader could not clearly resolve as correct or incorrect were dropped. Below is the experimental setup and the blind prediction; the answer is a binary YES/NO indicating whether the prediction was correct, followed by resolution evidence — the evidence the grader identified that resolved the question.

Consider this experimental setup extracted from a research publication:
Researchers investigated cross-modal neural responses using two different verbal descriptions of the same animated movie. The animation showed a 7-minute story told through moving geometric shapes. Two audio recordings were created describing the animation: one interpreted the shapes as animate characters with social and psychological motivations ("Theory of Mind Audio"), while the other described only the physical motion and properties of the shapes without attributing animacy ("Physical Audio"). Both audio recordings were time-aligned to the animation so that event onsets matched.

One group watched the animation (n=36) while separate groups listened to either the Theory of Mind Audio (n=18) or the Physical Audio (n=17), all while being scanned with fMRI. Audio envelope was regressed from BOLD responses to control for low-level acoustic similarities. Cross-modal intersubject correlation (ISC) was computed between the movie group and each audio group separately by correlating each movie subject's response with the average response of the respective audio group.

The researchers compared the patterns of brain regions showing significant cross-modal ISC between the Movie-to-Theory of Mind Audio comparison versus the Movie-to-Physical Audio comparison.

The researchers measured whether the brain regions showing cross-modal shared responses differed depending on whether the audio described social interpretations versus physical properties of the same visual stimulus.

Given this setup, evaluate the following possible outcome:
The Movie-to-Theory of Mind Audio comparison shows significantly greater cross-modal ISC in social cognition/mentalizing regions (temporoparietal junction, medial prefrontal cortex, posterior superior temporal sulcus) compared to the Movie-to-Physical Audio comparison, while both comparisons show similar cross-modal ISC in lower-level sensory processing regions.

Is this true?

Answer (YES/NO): NO